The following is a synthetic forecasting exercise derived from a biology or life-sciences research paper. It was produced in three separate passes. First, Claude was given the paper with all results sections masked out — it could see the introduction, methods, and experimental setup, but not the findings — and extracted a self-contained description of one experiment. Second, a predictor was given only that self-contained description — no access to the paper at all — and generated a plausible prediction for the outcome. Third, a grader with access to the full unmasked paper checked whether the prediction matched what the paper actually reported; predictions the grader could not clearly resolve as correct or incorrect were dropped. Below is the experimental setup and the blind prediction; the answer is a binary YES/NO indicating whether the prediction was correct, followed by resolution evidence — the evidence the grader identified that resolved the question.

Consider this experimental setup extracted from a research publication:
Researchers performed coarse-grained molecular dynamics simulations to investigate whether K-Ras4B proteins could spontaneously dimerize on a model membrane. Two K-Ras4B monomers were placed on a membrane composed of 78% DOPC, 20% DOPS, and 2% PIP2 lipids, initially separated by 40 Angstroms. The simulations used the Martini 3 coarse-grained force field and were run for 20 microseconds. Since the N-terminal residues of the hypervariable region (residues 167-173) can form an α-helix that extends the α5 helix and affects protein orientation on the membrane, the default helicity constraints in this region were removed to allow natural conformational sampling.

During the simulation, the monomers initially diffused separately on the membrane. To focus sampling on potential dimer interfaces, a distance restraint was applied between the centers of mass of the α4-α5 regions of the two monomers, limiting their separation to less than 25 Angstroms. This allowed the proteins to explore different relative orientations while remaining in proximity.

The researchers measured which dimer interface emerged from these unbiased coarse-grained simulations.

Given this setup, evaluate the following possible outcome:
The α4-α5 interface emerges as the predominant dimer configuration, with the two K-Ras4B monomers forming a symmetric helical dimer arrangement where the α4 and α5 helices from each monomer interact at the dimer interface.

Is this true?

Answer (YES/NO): YES